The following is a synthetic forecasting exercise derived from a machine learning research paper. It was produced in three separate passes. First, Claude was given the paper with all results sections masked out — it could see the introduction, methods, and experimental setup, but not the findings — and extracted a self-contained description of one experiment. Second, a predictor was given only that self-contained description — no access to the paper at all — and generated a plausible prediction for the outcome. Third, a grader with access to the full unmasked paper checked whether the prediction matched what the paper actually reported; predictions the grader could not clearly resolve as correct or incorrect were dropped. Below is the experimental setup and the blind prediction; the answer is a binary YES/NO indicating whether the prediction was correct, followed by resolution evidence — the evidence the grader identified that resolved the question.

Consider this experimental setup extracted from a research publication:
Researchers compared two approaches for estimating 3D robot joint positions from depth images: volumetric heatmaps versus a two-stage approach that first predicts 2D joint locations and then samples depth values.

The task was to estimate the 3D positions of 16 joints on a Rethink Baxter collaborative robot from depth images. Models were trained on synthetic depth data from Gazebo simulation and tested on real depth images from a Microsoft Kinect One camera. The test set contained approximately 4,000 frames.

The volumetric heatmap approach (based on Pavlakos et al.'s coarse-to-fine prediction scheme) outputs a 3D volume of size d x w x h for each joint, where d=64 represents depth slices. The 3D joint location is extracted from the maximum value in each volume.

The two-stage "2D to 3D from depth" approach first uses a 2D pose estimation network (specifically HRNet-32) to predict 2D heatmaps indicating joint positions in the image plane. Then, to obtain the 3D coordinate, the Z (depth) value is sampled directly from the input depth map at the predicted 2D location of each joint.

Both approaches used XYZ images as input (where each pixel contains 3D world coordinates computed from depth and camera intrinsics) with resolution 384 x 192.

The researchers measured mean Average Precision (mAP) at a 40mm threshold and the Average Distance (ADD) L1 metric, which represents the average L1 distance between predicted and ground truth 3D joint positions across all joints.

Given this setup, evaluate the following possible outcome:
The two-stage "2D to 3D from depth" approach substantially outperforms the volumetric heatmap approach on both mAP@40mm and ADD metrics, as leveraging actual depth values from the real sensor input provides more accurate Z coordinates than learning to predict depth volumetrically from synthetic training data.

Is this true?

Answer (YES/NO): NO